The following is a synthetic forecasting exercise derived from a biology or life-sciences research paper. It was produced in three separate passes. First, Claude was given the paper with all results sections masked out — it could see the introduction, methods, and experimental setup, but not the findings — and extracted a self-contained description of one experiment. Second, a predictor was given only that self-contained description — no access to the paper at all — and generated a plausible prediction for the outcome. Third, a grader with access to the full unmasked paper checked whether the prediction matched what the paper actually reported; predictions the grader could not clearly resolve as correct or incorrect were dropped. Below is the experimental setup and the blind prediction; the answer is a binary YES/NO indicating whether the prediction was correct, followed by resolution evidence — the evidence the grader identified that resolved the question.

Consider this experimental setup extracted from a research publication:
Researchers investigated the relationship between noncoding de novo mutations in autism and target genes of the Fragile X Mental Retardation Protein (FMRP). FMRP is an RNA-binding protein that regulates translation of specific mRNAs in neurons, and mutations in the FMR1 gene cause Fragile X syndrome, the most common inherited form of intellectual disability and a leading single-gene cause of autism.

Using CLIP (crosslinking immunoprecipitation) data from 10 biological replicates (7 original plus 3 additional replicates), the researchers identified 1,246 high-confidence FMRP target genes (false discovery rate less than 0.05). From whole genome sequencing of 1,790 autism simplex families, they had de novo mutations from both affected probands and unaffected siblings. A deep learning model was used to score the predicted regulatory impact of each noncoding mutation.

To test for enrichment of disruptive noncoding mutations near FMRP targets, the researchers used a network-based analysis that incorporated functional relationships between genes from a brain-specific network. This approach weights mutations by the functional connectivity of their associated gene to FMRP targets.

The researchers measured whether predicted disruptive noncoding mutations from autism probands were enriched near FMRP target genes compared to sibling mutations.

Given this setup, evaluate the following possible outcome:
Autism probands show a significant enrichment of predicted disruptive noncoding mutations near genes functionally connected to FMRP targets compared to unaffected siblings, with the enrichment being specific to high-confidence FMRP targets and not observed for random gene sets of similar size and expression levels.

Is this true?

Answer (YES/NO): NO